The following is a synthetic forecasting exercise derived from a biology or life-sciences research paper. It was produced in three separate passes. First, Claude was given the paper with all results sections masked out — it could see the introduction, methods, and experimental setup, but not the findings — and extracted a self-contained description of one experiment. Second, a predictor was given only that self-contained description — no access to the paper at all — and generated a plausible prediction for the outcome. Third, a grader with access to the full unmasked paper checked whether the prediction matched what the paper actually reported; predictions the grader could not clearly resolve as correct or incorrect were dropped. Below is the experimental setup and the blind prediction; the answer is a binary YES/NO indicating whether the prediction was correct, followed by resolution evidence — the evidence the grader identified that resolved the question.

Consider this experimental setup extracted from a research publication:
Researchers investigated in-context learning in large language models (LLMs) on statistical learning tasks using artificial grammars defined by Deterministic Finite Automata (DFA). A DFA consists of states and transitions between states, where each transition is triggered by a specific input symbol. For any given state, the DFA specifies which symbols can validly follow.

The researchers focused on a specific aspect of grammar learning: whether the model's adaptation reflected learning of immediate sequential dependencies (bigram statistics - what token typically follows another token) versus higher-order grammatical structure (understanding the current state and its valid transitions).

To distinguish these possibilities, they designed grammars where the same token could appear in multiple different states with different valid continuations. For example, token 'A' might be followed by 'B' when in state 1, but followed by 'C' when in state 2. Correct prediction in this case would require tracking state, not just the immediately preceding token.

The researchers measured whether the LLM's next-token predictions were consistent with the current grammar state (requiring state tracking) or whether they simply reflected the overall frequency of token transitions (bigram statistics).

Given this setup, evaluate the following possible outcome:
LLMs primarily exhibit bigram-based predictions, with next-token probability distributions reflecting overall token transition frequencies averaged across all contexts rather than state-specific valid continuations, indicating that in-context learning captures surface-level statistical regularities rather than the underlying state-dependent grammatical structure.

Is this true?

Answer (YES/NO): NO